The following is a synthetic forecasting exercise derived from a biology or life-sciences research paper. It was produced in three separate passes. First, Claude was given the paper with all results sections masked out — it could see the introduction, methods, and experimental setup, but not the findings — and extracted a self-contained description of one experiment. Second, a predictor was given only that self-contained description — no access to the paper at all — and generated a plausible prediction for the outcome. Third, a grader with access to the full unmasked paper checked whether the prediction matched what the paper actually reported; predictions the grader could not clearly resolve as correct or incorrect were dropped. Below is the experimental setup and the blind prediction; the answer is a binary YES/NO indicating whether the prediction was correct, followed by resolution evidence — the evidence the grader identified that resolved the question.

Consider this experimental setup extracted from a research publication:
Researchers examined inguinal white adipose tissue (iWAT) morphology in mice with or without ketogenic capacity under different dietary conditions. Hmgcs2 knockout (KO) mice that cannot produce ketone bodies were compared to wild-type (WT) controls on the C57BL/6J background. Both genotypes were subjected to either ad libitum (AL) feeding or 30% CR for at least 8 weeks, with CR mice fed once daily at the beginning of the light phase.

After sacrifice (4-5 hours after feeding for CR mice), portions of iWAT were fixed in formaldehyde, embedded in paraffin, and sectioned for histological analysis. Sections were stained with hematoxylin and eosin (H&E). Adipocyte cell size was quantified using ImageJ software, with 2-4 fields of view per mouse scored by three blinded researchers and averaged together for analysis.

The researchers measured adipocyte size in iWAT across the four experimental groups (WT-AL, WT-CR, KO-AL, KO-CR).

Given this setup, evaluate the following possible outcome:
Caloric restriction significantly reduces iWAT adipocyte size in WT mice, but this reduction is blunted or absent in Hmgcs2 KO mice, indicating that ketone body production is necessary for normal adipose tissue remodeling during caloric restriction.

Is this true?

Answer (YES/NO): NO